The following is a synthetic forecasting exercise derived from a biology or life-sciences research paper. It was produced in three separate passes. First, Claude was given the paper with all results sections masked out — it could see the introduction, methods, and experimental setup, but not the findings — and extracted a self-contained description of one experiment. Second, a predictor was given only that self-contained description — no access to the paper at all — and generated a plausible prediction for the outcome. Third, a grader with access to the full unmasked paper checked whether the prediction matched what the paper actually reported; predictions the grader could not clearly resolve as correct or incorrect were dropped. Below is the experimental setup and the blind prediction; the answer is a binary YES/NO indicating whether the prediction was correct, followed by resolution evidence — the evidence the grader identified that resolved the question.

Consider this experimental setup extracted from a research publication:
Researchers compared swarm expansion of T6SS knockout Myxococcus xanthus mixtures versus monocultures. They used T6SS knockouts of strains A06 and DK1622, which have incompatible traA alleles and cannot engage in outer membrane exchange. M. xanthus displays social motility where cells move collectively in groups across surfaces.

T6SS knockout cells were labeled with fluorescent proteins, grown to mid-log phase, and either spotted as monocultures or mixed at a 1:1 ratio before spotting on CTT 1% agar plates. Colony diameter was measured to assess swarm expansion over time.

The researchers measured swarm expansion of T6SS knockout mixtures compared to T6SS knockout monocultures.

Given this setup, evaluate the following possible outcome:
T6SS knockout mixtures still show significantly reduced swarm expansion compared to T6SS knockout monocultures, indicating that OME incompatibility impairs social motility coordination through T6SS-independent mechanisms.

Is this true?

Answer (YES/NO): NO